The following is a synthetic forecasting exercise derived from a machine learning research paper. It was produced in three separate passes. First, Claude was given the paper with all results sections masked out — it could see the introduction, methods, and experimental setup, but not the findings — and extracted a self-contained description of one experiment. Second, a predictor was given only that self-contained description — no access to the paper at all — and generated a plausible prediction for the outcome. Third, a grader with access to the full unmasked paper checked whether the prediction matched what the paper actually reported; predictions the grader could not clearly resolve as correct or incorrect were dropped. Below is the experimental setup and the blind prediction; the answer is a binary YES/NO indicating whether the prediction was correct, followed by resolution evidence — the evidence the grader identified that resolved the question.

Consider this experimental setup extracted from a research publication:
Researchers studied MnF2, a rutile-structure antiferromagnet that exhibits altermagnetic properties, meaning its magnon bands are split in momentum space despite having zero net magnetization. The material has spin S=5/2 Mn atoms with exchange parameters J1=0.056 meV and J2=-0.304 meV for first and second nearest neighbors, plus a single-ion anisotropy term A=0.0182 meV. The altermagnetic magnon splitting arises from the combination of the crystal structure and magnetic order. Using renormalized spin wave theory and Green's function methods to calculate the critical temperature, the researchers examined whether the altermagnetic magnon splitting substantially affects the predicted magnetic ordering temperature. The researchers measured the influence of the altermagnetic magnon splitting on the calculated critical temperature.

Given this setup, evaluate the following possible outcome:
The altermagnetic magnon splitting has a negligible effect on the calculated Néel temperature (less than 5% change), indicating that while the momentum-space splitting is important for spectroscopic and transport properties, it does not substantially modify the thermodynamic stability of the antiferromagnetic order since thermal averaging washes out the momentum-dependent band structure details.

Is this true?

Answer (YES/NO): YES